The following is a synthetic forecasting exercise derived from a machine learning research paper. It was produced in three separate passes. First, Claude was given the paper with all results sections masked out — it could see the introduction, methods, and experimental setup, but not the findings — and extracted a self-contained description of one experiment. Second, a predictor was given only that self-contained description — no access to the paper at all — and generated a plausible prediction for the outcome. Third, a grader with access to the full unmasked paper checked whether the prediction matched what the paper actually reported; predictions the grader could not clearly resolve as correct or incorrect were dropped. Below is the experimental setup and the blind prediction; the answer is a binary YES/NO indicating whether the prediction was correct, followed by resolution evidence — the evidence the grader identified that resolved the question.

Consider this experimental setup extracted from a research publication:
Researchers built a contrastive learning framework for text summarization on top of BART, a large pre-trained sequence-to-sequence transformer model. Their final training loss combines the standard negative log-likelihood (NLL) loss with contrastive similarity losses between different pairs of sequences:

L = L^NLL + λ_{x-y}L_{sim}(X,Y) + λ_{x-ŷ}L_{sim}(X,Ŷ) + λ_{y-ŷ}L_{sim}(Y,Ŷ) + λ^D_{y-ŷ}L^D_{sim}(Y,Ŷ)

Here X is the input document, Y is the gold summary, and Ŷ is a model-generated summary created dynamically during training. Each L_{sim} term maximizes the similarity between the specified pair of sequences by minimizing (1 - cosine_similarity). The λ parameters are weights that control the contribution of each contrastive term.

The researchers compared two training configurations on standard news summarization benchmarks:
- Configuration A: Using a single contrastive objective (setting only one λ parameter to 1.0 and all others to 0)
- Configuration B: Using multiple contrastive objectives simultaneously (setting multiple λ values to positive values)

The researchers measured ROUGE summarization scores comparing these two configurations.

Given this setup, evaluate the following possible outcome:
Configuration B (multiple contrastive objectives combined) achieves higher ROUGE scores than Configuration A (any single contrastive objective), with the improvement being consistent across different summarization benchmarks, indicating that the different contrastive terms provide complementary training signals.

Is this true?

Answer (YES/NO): NO